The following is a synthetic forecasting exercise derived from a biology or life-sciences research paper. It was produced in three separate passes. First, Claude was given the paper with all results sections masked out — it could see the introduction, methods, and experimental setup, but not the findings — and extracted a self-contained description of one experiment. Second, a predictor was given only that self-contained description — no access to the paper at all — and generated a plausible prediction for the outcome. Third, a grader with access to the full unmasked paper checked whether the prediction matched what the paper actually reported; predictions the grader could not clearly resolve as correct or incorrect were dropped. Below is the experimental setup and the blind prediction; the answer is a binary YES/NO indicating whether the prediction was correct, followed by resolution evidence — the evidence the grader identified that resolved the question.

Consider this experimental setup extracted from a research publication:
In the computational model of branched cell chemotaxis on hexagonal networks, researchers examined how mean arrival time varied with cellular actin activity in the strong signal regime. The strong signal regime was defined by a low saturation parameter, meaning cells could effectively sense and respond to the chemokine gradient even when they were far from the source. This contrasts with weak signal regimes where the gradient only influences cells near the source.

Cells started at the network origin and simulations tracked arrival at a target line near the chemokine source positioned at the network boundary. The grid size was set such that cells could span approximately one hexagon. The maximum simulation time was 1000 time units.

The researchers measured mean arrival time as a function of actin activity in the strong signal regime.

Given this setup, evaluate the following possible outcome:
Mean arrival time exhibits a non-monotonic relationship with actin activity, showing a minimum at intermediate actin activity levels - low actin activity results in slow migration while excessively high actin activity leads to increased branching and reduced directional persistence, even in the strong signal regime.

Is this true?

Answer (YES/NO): NO